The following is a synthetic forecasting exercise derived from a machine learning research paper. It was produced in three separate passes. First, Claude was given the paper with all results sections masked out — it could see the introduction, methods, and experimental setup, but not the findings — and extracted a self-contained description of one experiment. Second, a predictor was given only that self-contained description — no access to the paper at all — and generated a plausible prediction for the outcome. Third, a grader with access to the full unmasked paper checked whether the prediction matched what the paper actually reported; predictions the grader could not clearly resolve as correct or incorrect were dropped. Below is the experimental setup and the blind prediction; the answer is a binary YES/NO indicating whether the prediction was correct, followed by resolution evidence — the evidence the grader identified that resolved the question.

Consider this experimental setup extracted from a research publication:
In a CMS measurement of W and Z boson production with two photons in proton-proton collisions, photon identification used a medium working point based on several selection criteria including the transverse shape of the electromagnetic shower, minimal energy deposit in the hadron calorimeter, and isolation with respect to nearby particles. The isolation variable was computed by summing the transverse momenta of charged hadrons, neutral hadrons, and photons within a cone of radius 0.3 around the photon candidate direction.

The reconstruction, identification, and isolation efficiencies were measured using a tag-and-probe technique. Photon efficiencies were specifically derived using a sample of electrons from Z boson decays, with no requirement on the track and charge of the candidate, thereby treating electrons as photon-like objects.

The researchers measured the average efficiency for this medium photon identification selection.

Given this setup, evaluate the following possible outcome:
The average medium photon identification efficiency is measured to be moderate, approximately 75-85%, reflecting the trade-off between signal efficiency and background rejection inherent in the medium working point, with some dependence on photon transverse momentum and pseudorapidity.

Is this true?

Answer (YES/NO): YES